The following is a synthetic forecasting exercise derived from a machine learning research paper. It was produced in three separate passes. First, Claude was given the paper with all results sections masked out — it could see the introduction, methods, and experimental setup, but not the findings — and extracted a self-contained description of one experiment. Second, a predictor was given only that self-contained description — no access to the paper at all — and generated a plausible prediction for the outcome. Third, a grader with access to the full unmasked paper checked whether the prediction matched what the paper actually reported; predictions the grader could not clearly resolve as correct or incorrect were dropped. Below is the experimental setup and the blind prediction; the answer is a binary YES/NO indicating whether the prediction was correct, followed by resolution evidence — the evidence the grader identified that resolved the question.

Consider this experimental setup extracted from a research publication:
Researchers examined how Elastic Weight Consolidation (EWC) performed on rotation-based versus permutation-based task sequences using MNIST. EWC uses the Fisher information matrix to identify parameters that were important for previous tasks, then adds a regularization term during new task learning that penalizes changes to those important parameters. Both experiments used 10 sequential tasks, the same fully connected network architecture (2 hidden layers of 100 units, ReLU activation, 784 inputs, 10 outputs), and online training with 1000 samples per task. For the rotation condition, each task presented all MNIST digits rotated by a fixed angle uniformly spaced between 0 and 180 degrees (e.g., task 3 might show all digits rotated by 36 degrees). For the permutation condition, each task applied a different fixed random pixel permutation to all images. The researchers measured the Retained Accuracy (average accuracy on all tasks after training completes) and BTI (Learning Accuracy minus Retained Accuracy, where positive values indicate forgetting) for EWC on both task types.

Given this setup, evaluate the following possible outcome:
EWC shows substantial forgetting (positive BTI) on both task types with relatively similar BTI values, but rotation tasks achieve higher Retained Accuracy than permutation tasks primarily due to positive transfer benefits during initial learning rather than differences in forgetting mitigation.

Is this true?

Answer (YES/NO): NO